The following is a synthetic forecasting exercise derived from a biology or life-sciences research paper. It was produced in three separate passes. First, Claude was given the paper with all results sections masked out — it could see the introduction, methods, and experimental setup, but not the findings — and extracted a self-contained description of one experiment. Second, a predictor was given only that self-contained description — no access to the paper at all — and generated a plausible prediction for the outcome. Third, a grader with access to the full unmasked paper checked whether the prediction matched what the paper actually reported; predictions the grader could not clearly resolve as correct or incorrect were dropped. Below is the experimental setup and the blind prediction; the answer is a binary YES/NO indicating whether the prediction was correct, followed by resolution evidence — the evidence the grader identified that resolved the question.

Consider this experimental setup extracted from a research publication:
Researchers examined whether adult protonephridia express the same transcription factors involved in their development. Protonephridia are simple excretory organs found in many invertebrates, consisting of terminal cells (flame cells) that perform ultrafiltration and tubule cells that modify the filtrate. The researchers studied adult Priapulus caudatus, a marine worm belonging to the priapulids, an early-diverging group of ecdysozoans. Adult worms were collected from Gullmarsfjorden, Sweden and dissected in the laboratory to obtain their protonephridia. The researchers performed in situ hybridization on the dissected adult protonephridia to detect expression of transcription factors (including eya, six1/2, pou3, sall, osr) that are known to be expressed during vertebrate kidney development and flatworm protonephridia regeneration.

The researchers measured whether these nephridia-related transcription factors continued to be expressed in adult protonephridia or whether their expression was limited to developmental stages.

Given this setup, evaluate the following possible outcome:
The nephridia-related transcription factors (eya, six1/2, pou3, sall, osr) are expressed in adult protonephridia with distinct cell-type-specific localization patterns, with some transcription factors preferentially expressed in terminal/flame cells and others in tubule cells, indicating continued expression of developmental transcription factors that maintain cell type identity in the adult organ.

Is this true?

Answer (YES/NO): NO